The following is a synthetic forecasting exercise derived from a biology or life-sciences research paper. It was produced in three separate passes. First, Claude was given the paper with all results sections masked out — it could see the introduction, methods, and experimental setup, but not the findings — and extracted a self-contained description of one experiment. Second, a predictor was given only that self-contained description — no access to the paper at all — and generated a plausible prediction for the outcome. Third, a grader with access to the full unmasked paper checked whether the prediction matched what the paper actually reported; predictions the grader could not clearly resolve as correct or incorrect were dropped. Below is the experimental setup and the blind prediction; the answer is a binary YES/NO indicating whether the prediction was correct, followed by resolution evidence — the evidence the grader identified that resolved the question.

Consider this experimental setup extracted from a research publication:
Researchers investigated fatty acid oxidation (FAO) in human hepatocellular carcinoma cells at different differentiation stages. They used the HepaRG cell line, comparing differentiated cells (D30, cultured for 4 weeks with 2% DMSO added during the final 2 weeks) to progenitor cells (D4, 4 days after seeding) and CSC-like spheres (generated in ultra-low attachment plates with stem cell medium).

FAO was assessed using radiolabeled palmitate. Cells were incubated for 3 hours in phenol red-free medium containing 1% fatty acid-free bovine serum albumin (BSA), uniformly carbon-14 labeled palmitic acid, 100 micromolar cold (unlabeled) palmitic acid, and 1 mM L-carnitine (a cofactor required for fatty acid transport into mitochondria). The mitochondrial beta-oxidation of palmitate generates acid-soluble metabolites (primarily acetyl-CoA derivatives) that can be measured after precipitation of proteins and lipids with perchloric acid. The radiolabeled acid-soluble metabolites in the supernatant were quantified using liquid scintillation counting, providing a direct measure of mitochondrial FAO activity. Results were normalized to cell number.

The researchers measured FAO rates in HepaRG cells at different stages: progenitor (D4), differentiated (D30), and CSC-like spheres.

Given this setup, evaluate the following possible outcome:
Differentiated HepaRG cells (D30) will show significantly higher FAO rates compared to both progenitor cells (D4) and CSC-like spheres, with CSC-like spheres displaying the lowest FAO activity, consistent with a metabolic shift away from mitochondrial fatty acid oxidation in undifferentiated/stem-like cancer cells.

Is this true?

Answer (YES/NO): YES